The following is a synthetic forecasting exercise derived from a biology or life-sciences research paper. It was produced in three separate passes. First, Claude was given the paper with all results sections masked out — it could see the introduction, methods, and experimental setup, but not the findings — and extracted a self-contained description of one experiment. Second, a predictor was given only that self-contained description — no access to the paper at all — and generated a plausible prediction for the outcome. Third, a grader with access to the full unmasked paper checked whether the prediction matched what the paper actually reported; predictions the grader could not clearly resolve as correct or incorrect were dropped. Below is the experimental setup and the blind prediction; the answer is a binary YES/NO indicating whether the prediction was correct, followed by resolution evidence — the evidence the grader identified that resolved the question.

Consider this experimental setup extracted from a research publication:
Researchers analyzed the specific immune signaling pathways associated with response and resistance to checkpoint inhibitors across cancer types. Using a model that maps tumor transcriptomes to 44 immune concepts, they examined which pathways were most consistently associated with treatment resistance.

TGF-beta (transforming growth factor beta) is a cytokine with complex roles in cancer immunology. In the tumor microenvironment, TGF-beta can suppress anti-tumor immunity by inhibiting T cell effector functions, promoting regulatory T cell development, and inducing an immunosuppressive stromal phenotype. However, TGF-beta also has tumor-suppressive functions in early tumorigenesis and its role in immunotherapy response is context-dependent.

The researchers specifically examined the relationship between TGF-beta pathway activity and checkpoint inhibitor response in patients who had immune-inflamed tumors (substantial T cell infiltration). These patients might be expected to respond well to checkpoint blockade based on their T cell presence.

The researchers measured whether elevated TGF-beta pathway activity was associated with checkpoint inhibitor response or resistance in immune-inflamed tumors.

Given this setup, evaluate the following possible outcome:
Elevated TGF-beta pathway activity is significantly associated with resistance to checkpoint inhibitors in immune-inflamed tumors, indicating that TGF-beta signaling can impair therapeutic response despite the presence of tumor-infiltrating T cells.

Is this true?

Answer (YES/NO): YES